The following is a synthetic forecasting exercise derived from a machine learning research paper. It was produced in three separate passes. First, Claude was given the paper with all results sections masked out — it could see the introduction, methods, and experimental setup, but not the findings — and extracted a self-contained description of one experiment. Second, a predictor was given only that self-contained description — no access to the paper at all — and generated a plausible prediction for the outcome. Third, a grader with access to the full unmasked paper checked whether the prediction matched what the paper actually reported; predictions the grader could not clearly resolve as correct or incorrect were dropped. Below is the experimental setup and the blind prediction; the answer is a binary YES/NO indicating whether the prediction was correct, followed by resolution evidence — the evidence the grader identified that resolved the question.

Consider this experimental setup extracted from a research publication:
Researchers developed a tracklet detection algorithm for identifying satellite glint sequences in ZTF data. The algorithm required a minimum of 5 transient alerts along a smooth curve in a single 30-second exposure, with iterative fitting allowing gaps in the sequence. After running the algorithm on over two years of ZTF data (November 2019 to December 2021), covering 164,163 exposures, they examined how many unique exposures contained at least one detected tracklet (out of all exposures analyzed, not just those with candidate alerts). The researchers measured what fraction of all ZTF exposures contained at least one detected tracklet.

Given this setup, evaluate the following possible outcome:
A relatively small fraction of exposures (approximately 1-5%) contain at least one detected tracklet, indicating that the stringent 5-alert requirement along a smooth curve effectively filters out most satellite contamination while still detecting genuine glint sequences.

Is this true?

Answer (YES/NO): YES